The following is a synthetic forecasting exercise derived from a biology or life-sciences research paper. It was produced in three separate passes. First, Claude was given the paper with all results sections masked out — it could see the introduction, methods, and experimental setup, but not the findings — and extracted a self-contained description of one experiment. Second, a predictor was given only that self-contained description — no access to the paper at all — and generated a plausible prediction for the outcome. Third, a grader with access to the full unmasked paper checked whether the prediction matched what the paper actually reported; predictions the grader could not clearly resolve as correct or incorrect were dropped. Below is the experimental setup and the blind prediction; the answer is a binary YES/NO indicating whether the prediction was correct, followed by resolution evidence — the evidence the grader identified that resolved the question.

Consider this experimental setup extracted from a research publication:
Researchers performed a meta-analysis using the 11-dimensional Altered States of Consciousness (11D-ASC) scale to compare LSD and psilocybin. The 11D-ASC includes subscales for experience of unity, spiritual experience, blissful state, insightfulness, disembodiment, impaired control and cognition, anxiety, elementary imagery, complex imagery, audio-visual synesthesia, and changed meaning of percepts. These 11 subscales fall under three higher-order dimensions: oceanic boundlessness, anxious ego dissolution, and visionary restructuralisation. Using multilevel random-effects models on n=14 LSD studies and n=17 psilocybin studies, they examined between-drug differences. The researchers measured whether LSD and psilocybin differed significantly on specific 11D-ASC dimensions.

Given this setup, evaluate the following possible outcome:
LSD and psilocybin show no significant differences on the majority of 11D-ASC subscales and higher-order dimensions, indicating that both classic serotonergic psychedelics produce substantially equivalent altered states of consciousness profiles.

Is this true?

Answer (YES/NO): NO